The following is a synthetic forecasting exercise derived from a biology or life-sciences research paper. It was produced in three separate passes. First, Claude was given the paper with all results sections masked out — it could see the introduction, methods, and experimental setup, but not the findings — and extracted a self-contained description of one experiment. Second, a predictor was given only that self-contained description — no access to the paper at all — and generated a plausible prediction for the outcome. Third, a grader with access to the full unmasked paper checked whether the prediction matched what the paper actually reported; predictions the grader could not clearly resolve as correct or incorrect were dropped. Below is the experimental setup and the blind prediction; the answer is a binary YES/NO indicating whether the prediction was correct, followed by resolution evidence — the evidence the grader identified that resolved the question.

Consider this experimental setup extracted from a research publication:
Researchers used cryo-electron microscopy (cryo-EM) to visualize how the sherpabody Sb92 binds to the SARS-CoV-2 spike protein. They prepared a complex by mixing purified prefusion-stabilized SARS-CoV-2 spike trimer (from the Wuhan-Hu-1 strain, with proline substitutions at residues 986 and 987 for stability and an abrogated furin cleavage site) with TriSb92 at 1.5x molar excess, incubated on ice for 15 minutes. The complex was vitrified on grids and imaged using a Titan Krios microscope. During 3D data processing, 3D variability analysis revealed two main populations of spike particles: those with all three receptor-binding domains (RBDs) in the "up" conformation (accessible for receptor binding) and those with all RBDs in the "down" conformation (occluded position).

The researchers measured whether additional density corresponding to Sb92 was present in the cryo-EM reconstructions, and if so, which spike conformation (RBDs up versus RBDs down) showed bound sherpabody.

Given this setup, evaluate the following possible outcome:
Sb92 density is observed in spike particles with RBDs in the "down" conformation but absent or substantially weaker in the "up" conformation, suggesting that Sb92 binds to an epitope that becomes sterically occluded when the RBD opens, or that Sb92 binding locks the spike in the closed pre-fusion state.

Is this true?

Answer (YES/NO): NO